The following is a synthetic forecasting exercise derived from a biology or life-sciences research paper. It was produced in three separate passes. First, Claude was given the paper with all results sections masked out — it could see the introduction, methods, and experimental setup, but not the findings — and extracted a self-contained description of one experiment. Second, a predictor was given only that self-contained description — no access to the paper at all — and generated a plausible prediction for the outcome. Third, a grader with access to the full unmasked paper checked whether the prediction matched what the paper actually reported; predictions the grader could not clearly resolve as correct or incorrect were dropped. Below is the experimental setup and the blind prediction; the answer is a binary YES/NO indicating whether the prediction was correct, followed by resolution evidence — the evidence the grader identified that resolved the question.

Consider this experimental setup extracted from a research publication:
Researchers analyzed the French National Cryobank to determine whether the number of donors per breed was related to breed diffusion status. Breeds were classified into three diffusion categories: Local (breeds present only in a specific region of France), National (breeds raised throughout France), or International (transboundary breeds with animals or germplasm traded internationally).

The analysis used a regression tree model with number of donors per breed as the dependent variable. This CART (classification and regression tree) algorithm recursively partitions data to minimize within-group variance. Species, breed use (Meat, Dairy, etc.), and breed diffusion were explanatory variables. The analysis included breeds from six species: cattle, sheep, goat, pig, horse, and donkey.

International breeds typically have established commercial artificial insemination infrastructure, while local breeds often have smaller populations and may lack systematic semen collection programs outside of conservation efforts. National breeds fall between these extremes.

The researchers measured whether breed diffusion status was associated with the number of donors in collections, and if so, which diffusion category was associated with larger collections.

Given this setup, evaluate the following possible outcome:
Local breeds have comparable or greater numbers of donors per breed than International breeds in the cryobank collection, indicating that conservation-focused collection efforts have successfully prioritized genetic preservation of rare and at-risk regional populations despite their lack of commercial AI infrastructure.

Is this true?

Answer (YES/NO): NO